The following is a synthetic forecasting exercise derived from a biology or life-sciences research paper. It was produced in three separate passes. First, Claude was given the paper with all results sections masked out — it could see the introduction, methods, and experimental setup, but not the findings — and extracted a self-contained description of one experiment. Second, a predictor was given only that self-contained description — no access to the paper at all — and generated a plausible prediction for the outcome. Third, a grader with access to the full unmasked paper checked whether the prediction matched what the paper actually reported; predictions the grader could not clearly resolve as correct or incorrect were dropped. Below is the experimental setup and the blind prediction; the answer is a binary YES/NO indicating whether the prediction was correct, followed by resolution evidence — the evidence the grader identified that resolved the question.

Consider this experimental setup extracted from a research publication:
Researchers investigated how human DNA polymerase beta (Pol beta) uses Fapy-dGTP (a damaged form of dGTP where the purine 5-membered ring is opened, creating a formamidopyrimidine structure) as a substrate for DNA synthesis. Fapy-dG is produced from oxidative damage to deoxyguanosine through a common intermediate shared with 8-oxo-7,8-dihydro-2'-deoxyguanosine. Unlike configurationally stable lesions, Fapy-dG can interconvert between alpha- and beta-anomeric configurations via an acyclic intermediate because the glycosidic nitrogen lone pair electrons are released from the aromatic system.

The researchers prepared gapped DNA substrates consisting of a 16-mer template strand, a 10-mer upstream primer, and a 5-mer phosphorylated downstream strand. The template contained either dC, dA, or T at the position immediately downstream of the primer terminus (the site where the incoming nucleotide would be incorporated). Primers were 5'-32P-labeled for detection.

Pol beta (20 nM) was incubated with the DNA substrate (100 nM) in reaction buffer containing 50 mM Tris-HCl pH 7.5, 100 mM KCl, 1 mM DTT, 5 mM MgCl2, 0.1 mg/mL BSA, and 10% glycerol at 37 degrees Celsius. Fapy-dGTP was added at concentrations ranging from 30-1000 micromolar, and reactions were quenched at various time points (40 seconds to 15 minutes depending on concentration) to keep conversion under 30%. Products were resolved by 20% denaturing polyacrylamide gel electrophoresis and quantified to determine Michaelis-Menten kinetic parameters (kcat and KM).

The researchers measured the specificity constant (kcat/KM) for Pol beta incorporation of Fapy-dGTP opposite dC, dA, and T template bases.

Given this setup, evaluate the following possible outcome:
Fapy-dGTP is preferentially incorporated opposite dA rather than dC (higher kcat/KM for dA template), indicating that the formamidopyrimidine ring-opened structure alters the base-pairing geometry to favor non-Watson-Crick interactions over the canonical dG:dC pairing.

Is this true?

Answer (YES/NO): YES